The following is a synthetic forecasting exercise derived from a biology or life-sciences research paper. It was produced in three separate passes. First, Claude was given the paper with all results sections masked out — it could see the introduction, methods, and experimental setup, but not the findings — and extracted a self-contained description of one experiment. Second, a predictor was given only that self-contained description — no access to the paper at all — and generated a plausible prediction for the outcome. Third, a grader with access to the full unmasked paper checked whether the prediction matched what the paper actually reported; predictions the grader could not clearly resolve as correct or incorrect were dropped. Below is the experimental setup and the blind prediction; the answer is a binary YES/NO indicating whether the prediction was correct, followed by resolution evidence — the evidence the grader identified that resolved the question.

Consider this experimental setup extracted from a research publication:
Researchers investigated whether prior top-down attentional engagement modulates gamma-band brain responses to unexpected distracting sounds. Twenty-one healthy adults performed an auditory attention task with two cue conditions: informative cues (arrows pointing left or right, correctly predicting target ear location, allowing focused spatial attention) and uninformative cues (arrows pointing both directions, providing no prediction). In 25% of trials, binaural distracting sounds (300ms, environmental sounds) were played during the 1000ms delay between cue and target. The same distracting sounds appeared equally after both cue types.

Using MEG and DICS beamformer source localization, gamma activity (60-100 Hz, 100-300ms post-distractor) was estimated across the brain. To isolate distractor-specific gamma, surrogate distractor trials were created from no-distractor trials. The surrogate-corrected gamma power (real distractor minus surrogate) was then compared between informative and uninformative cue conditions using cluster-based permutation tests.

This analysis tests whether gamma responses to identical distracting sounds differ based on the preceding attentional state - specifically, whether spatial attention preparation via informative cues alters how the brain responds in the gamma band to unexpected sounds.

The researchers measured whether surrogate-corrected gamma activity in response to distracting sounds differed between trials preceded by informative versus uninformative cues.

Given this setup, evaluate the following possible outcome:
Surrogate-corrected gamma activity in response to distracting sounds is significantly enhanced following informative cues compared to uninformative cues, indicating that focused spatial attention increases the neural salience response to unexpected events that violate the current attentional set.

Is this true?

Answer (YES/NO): NO